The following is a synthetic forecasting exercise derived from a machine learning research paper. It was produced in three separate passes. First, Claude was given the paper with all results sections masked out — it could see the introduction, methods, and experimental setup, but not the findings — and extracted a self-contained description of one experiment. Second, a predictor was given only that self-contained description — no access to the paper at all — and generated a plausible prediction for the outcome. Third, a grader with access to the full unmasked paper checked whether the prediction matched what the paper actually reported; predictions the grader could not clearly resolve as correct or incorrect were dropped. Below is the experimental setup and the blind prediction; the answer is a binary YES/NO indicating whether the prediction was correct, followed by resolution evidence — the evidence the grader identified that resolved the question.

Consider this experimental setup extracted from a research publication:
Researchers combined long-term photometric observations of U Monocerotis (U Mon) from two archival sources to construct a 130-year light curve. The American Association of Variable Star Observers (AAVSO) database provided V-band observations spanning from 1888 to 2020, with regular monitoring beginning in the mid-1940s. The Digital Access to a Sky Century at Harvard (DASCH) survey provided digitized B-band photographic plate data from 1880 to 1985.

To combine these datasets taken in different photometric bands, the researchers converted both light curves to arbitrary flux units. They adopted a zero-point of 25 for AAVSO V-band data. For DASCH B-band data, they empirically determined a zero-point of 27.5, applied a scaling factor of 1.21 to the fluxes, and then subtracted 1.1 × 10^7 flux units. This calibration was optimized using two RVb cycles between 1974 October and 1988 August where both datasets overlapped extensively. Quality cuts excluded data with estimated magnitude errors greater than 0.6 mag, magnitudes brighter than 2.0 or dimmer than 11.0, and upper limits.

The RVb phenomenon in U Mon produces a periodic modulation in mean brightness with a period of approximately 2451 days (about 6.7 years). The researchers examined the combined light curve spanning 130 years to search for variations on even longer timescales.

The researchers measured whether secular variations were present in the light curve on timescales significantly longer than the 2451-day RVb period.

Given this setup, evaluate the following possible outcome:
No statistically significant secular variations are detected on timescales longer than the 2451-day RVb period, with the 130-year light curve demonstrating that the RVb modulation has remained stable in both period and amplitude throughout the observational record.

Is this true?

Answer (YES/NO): NO